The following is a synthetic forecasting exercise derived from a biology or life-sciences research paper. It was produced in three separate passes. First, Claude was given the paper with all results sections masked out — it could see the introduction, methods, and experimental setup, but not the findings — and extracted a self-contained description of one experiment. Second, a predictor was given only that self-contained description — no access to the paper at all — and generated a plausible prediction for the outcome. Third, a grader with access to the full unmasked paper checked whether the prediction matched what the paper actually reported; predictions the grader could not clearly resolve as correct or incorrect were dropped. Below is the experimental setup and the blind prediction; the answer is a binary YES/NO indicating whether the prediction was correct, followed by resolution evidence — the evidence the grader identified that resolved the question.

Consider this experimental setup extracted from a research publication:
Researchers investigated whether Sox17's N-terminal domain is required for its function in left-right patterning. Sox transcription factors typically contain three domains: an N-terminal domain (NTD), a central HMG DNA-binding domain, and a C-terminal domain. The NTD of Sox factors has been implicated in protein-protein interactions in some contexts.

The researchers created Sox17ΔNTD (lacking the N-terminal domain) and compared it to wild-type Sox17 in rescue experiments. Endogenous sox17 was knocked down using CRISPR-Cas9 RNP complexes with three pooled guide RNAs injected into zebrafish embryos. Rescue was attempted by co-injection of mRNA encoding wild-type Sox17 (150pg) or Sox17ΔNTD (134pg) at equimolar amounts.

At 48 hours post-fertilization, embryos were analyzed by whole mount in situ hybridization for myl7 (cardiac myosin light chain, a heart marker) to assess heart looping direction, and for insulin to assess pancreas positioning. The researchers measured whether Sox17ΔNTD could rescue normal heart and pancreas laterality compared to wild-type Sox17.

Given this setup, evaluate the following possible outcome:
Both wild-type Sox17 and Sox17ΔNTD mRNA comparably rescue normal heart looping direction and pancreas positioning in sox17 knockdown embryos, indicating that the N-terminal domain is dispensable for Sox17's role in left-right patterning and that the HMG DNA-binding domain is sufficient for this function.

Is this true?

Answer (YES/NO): NO